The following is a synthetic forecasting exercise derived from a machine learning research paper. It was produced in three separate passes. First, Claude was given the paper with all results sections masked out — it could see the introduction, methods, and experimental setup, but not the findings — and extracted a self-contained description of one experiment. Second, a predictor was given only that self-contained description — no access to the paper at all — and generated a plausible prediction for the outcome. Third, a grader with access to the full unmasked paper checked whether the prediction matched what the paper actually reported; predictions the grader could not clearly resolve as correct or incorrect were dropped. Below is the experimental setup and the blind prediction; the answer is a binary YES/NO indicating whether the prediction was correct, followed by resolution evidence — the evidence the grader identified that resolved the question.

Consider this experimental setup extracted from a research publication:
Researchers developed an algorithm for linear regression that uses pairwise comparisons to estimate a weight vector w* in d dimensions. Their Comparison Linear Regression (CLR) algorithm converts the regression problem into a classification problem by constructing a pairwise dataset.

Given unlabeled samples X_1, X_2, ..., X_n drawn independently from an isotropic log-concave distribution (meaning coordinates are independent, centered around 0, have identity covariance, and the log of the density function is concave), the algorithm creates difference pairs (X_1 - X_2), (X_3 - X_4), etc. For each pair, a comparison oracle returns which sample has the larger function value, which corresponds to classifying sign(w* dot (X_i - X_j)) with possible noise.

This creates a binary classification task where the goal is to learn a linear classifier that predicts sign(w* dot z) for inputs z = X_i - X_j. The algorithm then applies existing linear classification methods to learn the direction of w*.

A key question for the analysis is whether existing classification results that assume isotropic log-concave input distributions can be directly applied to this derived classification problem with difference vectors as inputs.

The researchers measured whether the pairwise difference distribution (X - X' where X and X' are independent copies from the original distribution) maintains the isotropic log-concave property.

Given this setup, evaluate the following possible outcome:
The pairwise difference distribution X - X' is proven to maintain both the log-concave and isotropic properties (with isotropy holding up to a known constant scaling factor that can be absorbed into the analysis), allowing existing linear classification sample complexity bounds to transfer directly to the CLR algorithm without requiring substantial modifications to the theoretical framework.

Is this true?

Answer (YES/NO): NO